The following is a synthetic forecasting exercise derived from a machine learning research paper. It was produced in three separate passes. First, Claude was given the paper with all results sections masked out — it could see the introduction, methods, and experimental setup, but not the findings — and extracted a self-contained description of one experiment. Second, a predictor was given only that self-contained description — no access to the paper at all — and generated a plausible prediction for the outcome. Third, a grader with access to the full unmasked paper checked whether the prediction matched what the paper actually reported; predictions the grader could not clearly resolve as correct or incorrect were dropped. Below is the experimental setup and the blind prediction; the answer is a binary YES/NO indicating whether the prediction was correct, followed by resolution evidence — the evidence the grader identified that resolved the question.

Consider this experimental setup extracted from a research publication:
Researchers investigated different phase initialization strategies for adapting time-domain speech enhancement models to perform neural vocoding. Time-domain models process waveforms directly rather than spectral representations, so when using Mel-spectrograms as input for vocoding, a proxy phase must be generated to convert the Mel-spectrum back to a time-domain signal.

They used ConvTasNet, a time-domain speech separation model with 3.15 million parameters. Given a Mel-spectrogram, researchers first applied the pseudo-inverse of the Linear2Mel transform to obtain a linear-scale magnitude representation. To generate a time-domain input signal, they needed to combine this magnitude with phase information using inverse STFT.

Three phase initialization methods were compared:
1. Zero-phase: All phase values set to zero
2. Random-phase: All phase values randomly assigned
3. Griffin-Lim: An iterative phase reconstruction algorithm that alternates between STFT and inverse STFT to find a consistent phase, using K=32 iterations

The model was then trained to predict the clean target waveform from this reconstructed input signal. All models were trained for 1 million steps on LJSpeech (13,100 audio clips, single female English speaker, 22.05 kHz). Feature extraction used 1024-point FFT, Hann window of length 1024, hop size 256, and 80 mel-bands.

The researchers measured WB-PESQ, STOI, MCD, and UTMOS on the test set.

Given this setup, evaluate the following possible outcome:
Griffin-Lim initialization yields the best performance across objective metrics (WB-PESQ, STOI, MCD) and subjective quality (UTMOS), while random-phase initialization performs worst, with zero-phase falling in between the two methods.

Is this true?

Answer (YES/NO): NO